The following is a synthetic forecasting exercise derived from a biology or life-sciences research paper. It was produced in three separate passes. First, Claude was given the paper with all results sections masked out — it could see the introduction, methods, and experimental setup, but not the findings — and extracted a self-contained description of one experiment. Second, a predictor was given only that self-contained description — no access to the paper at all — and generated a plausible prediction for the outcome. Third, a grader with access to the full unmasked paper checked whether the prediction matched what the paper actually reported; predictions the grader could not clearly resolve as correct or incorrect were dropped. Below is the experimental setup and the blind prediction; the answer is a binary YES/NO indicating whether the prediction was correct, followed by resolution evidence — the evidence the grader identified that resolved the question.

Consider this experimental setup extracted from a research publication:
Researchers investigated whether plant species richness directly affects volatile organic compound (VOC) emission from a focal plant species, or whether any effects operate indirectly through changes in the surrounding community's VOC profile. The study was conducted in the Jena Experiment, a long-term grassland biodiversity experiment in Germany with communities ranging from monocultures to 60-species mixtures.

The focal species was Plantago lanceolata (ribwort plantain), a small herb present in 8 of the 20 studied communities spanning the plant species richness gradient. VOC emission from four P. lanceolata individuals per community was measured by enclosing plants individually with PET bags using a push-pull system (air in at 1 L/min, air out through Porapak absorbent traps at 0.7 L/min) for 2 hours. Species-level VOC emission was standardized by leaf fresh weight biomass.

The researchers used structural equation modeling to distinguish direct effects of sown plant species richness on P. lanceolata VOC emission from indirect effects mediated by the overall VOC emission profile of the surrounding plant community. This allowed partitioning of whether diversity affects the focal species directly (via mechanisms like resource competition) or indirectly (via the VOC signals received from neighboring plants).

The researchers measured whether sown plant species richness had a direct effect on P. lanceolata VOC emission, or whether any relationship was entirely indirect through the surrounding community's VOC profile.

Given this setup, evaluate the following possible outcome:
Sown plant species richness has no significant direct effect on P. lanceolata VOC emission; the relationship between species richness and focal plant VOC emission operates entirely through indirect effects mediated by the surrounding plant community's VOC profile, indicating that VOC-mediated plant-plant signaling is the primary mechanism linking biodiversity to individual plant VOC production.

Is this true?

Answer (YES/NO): YES